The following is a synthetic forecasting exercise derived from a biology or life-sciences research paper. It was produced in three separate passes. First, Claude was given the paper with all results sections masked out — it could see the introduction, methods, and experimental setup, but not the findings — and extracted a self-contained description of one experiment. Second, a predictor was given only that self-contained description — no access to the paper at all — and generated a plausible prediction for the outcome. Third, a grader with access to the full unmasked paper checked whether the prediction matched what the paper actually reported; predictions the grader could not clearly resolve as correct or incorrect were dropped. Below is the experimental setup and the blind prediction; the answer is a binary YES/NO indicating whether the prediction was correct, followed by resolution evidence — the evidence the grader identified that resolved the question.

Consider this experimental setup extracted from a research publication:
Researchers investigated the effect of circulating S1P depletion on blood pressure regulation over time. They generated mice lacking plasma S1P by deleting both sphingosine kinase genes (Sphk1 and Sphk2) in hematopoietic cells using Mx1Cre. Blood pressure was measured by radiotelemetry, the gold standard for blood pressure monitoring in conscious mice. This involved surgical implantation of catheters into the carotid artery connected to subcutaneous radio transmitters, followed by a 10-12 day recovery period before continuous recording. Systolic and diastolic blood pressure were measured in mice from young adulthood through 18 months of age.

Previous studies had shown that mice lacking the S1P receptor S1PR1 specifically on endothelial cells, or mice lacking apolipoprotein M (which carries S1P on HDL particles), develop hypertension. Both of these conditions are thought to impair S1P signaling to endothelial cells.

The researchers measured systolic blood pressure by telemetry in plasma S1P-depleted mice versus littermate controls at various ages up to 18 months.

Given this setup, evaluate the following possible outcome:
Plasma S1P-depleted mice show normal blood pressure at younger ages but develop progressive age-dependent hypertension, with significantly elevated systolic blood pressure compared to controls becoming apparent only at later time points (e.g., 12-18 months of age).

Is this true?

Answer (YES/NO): NO